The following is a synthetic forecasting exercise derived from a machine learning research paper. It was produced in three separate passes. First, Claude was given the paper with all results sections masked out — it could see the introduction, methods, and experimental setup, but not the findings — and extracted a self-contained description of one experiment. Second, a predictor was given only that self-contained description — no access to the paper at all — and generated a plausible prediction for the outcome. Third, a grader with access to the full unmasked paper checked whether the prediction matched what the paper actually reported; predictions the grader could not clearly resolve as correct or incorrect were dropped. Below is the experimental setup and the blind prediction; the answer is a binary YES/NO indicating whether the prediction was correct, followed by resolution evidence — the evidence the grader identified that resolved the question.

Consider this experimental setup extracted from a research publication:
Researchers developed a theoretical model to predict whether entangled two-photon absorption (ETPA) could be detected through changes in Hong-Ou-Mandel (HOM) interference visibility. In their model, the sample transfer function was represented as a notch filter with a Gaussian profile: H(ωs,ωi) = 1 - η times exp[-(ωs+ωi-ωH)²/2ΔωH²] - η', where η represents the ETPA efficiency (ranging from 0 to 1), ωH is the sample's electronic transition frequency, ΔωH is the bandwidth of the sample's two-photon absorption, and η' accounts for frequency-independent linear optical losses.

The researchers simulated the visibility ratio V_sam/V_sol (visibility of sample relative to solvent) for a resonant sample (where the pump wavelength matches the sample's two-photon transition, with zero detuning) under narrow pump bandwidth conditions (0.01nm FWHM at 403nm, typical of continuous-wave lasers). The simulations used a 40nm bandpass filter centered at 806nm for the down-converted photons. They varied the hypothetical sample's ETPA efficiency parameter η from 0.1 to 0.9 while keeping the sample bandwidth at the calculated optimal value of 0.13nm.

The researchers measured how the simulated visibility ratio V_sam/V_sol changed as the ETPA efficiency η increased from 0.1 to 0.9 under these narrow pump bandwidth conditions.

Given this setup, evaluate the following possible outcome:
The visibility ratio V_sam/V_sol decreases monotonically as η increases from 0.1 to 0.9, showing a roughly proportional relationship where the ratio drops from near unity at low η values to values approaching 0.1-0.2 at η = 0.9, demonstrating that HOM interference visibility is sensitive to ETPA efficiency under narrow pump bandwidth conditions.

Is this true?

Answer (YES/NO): NO